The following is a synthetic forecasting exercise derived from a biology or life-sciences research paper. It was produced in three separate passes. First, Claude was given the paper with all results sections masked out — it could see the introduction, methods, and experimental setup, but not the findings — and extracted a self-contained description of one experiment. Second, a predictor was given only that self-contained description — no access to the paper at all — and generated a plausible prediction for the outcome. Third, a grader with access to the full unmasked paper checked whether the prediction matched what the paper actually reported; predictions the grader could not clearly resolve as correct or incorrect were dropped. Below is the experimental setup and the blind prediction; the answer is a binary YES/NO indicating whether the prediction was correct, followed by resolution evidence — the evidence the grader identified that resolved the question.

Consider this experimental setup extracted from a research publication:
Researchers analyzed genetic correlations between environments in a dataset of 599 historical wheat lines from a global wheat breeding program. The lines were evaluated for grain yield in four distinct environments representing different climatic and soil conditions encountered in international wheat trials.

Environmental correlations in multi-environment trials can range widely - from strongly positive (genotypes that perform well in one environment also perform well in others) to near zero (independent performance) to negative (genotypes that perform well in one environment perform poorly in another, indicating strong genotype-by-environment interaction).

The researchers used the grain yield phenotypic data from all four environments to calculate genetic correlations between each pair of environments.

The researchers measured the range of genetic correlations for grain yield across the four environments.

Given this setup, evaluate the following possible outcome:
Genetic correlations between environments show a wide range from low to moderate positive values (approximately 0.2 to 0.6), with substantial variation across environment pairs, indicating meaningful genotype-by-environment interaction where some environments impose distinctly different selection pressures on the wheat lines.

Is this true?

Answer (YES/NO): NO